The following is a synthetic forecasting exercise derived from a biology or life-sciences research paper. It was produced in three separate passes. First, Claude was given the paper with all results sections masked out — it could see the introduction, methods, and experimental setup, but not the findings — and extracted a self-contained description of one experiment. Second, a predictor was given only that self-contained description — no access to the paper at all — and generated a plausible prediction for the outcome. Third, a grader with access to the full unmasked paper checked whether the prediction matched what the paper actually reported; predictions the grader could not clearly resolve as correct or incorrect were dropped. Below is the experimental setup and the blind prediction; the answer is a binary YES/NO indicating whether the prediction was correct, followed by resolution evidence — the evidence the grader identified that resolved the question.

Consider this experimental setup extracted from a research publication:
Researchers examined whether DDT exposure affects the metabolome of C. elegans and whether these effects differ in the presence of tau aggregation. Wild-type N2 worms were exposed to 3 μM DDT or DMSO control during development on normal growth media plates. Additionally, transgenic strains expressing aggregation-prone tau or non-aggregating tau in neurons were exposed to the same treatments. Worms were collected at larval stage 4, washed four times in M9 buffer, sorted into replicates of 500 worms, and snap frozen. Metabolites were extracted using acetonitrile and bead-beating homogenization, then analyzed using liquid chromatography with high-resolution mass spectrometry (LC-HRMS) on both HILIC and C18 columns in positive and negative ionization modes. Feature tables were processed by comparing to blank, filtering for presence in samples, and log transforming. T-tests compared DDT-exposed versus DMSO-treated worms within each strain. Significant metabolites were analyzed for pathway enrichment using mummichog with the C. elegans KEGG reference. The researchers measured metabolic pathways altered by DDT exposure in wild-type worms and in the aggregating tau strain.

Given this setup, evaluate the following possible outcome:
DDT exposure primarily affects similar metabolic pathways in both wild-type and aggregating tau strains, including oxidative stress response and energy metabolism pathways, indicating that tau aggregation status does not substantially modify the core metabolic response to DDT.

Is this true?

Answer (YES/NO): NO